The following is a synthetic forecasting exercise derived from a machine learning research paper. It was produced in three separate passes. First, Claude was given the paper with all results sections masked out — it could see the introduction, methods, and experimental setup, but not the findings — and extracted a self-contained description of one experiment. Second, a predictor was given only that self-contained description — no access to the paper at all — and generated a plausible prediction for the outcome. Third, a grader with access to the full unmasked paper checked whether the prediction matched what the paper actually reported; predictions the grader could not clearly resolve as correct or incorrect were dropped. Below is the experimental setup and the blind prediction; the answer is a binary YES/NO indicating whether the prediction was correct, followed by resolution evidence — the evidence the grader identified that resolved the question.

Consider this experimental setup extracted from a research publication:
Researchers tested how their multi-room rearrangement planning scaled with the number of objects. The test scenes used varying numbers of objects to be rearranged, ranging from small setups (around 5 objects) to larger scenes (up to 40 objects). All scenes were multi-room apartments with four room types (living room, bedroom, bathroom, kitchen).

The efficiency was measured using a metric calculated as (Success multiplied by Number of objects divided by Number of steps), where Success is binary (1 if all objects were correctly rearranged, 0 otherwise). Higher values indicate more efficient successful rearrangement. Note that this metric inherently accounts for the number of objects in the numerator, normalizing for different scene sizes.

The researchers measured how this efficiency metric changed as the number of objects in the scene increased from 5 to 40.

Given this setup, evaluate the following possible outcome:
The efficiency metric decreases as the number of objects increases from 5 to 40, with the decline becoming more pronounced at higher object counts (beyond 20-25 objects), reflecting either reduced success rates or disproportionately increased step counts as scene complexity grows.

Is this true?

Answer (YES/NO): NO